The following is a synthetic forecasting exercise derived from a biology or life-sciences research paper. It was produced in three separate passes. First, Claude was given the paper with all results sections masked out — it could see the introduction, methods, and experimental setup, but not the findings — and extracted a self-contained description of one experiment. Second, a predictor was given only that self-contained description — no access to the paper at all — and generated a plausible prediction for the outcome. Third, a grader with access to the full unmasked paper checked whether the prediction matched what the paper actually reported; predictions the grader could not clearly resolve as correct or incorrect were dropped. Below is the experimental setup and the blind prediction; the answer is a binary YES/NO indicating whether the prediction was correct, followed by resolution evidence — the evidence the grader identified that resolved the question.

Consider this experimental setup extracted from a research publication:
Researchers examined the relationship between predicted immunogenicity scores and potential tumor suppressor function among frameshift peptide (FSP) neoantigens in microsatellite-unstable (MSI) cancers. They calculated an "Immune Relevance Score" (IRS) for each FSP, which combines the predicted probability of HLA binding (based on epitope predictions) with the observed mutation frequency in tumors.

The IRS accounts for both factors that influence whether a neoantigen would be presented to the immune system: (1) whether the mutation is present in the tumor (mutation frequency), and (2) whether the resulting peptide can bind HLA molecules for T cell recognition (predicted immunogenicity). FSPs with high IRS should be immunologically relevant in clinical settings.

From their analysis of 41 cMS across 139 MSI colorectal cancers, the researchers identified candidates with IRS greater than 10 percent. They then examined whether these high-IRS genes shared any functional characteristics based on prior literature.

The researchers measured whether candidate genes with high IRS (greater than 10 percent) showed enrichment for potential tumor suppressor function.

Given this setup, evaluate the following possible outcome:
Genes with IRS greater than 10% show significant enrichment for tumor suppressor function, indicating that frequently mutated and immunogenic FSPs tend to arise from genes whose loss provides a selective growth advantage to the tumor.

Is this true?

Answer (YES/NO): NO